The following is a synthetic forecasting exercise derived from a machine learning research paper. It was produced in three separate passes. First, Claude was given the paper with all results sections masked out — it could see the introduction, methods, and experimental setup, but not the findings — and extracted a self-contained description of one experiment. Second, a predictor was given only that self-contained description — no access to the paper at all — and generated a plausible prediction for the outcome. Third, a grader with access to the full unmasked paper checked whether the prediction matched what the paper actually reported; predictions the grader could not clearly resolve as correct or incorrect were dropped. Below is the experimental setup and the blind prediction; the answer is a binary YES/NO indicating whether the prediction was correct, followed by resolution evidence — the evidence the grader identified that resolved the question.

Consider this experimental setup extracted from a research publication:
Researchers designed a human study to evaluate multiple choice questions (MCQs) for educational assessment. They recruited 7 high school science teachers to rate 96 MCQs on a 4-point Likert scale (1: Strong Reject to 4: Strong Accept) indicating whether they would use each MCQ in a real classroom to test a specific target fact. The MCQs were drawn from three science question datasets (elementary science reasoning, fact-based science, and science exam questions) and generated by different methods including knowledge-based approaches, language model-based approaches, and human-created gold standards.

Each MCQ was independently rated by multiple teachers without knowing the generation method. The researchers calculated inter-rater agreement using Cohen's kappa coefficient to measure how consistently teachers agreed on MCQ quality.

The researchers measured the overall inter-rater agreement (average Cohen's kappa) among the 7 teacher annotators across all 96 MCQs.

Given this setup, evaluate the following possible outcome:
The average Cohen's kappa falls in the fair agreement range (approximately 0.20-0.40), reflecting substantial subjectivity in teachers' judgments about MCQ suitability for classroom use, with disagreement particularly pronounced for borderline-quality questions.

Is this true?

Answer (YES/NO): YES